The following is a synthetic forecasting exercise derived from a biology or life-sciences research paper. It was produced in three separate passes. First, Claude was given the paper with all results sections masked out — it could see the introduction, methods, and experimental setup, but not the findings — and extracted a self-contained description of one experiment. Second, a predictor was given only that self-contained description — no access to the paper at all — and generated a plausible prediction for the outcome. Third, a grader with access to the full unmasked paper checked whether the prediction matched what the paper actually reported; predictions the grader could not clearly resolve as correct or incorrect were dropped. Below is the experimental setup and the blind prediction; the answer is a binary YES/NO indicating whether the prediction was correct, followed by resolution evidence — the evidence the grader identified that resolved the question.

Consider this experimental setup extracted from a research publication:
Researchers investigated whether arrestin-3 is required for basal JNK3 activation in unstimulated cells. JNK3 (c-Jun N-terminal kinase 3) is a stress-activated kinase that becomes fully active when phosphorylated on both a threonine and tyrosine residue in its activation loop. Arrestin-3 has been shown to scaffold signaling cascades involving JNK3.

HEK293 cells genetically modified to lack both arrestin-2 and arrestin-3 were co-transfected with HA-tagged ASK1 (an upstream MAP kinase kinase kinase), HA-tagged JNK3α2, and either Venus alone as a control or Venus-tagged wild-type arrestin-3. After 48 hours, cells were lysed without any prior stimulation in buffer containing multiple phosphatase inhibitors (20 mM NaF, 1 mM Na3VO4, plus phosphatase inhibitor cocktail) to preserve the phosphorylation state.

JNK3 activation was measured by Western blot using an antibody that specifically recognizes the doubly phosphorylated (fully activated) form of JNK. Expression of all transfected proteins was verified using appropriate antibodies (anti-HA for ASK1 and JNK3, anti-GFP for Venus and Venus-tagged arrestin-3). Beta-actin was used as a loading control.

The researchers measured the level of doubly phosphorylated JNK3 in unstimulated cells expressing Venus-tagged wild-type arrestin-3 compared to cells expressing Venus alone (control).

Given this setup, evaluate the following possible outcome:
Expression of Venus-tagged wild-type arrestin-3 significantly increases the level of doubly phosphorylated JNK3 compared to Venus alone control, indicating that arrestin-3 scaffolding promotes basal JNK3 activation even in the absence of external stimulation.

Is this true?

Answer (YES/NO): YES